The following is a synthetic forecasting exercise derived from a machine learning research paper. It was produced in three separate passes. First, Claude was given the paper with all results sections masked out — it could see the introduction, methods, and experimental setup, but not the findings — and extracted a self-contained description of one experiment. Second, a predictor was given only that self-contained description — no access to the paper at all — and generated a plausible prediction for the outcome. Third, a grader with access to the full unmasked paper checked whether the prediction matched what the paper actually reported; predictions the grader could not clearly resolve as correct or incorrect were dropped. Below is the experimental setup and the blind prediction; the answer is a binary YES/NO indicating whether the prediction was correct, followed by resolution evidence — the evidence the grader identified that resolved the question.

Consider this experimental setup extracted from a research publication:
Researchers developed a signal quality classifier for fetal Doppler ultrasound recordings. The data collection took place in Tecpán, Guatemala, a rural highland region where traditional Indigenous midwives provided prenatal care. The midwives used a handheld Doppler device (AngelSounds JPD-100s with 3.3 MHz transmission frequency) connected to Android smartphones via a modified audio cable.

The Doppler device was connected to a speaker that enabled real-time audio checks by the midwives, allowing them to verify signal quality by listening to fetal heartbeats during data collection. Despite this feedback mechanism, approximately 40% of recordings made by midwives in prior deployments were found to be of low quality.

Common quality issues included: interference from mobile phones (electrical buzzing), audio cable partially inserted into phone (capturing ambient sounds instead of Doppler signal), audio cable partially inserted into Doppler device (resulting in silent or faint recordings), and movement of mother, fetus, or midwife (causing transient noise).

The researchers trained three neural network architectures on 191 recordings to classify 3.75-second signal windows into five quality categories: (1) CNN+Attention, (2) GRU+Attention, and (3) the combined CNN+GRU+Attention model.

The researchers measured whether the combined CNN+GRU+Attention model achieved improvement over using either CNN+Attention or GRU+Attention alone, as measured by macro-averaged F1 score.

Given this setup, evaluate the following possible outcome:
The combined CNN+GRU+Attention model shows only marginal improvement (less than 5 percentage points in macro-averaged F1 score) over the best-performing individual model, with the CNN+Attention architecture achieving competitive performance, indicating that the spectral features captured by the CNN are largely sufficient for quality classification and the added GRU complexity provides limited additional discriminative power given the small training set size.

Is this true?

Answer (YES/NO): YES